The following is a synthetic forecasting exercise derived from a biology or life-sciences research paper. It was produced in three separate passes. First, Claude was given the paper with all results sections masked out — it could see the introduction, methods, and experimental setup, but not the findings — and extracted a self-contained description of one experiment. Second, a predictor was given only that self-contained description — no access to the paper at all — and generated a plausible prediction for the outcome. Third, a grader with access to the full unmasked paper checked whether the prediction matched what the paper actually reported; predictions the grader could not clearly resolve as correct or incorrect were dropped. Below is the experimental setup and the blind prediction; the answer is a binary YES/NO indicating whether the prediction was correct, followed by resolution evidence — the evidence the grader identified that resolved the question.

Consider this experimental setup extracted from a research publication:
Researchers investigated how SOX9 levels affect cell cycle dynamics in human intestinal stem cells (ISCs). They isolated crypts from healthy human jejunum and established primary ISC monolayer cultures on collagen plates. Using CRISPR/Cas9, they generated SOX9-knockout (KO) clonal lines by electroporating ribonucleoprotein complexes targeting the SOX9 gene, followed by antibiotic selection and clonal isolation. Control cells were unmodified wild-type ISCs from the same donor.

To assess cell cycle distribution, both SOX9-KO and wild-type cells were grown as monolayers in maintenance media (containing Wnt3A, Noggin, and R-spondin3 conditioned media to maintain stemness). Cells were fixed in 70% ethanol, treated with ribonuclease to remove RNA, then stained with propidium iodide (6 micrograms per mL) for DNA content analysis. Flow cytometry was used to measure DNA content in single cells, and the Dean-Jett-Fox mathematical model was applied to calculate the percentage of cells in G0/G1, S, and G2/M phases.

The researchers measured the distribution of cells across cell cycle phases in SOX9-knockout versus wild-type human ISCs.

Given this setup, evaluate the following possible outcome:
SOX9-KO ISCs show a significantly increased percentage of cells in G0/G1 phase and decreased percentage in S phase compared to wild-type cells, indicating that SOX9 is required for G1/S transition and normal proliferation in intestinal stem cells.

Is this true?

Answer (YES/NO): NO